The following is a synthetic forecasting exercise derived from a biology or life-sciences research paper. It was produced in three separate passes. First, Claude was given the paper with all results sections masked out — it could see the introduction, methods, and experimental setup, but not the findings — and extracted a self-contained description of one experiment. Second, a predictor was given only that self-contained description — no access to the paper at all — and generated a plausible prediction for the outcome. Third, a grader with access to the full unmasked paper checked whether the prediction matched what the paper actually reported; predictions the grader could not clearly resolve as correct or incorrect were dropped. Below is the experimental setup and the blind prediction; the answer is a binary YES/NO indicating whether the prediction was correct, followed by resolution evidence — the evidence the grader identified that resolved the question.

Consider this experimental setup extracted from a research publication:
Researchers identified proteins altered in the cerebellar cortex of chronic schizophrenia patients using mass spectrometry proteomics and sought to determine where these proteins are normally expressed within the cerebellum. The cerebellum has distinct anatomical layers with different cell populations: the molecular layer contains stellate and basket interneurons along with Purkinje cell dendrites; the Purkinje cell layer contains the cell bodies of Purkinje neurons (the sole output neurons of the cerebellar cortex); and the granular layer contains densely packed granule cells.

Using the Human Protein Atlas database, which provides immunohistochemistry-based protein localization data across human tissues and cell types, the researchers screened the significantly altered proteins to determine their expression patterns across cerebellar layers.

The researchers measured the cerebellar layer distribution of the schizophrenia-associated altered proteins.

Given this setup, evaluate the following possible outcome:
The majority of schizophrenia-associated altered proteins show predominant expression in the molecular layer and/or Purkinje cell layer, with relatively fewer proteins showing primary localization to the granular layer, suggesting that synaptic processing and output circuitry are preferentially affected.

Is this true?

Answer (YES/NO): NO